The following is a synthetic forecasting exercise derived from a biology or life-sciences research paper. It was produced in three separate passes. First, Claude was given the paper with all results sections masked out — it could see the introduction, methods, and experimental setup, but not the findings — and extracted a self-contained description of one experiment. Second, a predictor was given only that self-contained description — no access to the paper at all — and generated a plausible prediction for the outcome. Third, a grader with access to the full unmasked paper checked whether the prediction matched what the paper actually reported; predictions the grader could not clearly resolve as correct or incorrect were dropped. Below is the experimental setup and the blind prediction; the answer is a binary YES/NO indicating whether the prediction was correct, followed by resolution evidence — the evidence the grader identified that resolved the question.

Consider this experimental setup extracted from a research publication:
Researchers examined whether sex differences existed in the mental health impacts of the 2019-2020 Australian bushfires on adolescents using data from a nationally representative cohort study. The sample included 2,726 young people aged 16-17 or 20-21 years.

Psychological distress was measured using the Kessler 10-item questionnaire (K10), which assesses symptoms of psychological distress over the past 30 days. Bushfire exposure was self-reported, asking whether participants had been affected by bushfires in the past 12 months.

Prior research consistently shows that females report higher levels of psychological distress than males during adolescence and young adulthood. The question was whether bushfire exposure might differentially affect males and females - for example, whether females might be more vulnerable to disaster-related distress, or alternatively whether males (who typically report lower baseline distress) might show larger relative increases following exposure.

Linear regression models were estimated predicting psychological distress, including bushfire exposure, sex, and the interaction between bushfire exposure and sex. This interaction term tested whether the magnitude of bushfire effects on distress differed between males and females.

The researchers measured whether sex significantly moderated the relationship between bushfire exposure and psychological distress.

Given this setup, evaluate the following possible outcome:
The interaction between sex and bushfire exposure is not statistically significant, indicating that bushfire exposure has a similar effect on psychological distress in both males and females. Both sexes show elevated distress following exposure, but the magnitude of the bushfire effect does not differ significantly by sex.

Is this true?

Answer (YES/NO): YES